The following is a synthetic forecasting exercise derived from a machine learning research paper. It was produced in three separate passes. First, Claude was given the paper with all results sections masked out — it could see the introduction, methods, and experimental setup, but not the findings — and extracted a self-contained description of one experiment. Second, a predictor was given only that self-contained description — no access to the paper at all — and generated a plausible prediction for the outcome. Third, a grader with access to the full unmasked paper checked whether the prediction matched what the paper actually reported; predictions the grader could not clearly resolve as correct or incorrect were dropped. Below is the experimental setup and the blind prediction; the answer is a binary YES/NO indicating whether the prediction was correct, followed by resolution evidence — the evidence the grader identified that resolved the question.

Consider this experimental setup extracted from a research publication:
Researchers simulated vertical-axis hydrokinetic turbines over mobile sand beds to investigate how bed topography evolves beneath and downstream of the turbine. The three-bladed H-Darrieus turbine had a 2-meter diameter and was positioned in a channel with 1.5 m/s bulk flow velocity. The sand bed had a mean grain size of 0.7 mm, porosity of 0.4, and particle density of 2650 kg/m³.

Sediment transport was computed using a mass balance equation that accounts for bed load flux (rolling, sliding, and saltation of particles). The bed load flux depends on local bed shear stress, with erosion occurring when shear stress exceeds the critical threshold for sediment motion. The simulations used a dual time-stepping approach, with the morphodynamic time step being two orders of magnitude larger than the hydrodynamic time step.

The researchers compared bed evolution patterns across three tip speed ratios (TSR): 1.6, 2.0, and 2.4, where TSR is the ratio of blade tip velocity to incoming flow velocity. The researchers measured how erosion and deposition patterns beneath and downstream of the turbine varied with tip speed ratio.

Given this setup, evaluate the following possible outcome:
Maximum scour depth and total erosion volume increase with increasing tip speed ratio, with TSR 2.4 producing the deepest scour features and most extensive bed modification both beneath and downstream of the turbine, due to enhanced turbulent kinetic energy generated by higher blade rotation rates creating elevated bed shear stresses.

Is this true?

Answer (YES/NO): YES